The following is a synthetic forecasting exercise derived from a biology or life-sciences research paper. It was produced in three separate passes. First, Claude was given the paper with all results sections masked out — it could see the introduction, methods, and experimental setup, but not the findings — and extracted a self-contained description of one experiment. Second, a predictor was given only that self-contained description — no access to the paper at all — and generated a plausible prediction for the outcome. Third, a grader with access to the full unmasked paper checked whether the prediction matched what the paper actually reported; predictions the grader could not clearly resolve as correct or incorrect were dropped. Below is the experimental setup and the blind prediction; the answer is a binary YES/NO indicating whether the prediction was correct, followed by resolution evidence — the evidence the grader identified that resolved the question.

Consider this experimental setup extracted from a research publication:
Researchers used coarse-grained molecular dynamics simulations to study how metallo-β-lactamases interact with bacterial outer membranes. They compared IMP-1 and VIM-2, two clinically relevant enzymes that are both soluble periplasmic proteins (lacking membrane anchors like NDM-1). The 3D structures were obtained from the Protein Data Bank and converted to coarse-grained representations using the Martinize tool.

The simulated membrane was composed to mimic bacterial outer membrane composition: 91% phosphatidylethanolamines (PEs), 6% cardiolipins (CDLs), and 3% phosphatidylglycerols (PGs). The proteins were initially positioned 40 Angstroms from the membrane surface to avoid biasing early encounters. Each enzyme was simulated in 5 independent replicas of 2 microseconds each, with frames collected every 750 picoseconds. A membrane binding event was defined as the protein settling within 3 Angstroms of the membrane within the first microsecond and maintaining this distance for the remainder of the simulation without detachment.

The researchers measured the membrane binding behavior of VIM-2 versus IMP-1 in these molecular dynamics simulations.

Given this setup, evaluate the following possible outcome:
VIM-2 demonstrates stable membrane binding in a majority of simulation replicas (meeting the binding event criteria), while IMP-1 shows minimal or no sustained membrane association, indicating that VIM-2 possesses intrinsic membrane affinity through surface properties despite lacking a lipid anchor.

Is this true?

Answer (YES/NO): NO